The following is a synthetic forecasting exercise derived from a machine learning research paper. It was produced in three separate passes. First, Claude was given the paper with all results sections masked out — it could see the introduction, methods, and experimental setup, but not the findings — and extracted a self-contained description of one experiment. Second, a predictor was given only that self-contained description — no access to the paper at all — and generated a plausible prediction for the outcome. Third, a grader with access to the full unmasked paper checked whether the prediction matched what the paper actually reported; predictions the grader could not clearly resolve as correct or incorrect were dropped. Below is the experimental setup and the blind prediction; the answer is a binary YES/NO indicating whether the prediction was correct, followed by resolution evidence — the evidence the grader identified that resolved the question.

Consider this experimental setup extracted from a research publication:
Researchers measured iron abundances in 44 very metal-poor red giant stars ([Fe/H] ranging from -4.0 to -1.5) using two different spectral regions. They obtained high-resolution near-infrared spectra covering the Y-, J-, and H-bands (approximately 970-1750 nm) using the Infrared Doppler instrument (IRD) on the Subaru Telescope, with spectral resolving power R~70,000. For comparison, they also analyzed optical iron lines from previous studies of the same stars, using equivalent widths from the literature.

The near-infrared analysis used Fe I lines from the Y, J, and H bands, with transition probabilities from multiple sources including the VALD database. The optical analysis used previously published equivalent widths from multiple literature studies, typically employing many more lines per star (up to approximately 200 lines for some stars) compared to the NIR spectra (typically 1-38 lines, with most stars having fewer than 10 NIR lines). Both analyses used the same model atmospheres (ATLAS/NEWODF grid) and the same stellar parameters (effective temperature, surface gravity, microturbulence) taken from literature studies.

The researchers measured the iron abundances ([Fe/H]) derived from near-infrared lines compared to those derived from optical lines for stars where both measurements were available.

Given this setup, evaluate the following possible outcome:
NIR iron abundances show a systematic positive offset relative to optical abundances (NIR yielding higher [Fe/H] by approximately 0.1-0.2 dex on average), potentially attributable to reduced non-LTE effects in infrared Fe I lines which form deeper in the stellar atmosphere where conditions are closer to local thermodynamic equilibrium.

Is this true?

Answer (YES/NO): NO